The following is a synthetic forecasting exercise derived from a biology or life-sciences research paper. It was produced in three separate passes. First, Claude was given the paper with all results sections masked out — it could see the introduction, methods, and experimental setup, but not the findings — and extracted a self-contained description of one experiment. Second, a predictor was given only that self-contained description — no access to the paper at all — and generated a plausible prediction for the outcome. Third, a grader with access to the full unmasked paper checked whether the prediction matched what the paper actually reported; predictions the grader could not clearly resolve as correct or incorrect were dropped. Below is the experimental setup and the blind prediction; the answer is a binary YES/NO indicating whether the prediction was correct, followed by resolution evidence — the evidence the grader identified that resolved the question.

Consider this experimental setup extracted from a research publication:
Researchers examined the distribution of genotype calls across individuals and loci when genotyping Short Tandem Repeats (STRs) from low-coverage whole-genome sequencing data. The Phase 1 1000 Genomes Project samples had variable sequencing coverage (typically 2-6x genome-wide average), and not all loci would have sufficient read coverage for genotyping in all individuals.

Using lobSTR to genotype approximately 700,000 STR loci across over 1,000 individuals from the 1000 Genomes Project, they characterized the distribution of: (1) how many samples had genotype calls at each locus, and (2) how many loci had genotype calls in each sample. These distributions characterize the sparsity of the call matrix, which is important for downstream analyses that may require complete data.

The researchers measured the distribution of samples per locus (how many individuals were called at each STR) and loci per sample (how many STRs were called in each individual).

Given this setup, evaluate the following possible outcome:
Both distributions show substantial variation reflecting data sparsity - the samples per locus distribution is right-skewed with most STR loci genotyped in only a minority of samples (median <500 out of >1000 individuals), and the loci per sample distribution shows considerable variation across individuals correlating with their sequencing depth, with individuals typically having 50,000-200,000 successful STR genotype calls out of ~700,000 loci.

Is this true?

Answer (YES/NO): NO